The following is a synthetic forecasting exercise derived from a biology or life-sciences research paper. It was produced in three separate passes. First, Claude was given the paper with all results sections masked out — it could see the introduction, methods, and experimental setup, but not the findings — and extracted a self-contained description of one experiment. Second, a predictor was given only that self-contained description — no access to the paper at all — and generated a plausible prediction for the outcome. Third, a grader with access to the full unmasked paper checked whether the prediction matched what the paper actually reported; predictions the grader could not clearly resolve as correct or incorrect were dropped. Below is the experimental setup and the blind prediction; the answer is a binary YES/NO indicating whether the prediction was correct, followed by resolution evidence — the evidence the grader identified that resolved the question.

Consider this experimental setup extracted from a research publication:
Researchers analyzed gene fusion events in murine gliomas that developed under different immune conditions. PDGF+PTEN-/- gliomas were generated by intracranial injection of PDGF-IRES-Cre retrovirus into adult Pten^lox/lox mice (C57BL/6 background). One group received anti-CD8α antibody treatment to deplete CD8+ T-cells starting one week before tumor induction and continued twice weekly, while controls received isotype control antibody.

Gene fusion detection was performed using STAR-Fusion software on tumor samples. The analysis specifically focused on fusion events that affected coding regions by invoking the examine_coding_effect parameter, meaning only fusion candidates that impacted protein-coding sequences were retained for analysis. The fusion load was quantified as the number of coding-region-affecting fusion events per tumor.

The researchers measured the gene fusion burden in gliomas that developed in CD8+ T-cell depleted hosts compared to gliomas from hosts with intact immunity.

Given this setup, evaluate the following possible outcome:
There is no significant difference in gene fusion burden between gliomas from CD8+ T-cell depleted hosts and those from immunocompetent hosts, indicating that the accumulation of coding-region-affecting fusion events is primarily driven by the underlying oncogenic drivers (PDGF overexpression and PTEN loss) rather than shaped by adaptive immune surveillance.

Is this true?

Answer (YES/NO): NO